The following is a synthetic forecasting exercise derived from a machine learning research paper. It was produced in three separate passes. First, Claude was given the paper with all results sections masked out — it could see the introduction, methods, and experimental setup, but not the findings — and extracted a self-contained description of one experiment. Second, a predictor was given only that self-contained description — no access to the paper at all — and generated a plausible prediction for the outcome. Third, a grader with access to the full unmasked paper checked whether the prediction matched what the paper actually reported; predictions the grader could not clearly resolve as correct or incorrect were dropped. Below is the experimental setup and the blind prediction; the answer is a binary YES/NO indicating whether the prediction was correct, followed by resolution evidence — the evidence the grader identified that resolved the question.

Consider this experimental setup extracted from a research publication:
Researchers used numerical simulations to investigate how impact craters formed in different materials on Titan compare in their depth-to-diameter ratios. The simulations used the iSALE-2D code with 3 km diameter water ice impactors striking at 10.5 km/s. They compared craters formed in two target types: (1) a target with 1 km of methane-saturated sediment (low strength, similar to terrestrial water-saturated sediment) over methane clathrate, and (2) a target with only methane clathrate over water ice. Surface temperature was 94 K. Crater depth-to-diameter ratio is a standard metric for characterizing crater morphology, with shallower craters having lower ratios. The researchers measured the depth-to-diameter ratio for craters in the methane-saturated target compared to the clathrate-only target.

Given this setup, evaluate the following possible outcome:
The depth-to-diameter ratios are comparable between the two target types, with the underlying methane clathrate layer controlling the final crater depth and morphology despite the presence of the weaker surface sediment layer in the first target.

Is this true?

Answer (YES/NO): NO